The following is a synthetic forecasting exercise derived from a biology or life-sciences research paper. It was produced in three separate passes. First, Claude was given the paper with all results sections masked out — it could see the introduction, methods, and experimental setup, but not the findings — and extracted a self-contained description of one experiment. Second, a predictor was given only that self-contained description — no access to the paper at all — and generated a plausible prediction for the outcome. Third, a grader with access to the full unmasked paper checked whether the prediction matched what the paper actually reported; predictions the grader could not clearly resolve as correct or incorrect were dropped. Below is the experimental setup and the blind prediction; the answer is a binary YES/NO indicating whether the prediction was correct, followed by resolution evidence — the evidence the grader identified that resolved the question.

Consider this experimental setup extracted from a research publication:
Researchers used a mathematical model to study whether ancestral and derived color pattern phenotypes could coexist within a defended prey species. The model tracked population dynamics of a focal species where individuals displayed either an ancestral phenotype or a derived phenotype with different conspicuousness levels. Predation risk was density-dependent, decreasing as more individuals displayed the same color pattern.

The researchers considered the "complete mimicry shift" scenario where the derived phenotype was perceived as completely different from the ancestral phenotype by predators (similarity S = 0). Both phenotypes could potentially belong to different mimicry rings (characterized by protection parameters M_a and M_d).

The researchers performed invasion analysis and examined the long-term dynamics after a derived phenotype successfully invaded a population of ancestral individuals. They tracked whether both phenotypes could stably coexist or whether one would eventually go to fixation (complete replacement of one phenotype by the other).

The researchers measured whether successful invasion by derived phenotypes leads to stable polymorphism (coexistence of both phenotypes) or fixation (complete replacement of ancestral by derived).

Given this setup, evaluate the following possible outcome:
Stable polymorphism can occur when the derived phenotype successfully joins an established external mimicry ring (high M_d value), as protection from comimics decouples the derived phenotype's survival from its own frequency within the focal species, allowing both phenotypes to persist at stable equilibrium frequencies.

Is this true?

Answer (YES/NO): NO